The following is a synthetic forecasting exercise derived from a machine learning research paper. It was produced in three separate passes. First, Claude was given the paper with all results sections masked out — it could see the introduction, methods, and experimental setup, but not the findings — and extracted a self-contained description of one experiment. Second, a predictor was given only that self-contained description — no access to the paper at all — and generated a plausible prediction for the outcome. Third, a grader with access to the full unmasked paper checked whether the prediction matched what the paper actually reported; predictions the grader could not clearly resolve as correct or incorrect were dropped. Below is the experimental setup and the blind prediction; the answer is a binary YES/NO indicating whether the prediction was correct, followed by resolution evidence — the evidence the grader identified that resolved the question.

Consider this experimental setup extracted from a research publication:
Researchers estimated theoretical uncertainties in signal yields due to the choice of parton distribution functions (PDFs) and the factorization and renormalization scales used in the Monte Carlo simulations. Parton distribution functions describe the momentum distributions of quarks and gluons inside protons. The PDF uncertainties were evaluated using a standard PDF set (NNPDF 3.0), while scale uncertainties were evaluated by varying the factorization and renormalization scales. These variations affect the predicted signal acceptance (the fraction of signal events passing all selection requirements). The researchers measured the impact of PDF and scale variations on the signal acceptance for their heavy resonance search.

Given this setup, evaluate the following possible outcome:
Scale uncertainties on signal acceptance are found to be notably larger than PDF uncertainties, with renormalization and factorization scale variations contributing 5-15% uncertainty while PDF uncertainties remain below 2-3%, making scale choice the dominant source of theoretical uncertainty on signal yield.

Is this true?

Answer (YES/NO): NO